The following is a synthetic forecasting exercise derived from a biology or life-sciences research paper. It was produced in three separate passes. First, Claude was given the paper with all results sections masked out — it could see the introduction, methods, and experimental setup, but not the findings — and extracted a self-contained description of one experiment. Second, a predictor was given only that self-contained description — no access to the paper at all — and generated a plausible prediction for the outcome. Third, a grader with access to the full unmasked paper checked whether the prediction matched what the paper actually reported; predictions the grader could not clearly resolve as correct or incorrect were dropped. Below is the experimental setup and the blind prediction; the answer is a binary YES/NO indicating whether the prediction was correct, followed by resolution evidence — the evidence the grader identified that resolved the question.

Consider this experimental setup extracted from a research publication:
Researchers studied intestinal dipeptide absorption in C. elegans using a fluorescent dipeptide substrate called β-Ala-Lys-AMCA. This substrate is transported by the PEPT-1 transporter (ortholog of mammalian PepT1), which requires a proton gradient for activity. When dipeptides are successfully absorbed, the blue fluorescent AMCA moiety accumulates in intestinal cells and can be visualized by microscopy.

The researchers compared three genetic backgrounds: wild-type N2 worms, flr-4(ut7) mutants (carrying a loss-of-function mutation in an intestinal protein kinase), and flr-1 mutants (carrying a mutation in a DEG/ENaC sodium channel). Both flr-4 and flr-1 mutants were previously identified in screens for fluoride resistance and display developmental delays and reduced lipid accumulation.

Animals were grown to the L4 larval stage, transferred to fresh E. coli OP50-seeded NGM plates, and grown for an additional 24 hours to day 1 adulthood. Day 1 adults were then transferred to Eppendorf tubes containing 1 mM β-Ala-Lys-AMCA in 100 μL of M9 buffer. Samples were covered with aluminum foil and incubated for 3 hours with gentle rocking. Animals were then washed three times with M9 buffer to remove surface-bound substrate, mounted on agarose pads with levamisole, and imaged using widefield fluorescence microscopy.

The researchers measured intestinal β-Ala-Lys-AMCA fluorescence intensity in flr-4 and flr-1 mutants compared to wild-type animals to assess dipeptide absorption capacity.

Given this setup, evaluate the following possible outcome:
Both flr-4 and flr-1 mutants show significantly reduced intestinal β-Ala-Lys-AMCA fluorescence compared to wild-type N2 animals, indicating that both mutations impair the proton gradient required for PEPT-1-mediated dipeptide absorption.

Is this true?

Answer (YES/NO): YES